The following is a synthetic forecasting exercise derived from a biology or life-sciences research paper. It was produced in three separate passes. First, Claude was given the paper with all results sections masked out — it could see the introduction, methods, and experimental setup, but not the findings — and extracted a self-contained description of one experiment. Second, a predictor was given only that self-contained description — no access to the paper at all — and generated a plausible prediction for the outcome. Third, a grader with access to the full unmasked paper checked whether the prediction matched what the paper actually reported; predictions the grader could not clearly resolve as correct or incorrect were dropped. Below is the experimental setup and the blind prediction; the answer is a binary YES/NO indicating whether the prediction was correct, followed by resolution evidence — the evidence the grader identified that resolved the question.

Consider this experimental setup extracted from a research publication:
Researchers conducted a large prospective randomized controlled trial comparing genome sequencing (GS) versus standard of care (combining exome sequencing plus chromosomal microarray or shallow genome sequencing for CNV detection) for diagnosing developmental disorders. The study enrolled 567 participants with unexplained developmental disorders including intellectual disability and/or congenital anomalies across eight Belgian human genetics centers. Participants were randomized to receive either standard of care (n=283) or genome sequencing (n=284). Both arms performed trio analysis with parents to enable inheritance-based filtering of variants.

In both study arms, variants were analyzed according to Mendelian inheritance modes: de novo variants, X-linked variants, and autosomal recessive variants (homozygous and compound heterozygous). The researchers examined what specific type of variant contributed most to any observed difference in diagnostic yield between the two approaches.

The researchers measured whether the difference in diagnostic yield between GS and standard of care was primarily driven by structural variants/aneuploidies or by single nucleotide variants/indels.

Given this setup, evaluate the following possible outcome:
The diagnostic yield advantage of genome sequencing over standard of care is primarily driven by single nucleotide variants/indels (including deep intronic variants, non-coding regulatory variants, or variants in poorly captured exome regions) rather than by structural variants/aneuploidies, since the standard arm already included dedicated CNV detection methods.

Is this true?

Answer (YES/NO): YES